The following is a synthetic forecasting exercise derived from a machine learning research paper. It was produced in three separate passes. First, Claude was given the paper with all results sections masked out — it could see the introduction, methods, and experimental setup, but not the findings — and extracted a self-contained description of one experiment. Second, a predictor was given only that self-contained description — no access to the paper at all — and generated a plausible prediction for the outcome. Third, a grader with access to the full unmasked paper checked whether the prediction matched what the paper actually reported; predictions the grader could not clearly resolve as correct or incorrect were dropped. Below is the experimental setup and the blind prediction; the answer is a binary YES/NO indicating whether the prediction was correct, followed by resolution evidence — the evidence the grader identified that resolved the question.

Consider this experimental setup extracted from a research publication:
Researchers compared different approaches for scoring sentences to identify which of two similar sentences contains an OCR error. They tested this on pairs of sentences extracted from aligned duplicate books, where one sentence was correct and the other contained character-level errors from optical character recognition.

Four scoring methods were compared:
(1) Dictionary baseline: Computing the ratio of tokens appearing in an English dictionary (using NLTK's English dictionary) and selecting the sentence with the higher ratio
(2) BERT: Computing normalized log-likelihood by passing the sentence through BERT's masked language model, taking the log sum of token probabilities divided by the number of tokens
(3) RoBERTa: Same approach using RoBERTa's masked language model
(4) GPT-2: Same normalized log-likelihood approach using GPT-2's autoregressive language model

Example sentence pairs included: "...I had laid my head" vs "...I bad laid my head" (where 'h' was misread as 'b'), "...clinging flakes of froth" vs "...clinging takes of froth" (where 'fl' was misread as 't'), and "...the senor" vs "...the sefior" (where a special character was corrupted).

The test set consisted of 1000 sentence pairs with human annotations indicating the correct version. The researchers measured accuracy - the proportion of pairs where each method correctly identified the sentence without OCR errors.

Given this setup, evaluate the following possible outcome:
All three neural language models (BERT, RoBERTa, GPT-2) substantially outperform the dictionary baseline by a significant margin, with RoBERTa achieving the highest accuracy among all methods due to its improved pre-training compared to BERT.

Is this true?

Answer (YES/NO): NO